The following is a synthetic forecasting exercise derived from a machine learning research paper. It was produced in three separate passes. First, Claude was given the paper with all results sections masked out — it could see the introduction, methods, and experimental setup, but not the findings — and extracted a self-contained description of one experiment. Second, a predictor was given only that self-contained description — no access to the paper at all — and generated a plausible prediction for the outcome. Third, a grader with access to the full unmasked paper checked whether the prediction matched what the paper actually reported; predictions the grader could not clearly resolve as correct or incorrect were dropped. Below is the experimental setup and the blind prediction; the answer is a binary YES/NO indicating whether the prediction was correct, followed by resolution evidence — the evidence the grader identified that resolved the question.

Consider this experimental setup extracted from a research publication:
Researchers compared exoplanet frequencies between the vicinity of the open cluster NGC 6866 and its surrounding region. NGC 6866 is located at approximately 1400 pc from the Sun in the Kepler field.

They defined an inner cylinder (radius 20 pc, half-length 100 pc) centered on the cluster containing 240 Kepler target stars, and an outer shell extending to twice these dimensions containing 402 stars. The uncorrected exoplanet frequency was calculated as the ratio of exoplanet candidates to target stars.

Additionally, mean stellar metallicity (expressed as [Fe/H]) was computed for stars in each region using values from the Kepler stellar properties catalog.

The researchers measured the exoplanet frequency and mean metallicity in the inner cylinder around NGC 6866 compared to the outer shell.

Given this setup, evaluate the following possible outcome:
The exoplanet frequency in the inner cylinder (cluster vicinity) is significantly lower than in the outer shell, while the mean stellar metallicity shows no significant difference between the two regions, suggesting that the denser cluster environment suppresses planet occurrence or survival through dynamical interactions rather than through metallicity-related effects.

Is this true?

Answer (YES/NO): NO